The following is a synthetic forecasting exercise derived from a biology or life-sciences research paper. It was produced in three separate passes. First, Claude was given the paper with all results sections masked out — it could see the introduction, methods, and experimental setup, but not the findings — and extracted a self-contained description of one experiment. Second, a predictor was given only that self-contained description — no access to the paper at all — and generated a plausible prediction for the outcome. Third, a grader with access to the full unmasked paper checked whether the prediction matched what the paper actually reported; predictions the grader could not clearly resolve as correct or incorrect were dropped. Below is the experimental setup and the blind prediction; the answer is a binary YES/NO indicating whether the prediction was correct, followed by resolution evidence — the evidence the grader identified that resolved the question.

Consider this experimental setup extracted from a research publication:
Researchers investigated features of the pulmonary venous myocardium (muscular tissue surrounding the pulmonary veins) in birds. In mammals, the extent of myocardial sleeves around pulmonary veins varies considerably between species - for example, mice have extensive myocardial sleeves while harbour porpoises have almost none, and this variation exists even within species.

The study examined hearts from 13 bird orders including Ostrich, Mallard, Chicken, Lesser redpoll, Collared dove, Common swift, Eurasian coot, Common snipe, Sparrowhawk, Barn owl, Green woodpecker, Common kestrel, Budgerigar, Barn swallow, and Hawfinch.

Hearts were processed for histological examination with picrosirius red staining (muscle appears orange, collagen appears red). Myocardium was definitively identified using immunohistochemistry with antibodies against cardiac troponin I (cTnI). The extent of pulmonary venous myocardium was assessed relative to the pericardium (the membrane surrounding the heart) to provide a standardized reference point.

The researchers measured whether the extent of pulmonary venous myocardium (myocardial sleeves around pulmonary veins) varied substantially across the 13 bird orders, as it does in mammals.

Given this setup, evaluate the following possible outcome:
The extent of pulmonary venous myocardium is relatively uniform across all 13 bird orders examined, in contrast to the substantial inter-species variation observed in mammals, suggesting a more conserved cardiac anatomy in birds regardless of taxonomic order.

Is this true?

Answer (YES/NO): YES